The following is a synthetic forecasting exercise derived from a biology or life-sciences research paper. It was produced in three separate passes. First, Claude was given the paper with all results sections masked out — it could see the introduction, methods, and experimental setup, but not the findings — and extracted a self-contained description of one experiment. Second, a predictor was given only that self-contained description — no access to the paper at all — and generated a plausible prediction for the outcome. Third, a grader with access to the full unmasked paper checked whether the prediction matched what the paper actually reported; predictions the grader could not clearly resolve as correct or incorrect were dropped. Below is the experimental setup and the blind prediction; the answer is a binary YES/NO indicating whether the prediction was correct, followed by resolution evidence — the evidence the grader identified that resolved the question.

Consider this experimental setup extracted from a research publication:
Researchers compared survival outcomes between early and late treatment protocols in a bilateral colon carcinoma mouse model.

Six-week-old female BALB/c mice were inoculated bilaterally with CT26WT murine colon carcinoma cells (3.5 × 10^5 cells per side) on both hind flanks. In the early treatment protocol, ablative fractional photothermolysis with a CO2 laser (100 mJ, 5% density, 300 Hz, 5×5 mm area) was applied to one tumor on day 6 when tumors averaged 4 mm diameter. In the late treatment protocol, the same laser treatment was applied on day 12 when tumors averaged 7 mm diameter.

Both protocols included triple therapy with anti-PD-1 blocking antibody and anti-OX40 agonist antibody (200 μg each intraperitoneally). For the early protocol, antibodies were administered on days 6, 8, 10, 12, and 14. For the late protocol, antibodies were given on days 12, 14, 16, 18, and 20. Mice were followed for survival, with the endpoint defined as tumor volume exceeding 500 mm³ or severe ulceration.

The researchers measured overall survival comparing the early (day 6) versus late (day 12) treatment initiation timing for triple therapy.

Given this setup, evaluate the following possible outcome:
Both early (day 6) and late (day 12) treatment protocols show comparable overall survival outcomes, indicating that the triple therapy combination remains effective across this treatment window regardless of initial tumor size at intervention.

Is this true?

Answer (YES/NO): NO